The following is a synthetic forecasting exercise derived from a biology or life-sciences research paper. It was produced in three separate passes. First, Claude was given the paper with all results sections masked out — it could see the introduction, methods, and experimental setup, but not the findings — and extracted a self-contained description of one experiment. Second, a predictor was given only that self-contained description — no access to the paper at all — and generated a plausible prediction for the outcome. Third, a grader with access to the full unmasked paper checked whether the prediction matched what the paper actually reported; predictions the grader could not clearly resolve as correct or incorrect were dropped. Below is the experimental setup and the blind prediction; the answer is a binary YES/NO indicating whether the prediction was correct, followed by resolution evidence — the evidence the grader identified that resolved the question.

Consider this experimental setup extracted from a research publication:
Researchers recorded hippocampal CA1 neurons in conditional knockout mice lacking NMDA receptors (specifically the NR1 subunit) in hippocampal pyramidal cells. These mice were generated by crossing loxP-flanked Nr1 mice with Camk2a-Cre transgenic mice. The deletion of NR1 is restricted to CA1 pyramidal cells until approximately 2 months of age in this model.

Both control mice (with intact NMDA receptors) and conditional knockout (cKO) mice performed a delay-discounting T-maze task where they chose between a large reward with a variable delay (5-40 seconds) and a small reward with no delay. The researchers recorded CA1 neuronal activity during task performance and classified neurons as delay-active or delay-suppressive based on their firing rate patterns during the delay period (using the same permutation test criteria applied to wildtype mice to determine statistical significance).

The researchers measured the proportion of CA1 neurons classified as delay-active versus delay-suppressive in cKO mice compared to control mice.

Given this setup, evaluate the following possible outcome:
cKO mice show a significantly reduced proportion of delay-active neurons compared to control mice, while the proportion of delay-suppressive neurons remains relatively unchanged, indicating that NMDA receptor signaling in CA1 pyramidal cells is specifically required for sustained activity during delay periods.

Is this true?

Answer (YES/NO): NO